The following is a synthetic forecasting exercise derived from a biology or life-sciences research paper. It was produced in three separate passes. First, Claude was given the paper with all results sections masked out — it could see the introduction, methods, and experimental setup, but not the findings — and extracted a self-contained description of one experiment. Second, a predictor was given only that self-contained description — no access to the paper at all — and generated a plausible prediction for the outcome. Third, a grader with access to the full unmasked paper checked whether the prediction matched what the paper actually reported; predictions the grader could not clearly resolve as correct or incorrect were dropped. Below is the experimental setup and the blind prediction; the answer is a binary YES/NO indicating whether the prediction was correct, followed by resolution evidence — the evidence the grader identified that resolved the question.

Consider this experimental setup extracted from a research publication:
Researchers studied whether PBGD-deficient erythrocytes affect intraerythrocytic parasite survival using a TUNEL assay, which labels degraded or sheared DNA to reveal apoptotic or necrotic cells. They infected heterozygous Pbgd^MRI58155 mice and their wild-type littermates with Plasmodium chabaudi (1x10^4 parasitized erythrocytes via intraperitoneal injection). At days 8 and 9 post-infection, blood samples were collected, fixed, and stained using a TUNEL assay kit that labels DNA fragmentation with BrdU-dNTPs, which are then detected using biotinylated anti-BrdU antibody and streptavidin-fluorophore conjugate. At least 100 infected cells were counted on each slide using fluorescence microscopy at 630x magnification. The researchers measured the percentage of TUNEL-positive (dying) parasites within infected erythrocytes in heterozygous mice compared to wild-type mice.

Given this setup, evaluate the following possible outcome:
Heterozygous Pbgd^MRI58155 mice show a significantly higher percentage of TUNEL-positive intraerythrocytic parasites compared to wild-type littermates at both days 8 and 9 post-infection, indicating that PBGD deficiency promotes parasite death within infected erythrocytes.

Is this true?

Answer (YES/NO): YES